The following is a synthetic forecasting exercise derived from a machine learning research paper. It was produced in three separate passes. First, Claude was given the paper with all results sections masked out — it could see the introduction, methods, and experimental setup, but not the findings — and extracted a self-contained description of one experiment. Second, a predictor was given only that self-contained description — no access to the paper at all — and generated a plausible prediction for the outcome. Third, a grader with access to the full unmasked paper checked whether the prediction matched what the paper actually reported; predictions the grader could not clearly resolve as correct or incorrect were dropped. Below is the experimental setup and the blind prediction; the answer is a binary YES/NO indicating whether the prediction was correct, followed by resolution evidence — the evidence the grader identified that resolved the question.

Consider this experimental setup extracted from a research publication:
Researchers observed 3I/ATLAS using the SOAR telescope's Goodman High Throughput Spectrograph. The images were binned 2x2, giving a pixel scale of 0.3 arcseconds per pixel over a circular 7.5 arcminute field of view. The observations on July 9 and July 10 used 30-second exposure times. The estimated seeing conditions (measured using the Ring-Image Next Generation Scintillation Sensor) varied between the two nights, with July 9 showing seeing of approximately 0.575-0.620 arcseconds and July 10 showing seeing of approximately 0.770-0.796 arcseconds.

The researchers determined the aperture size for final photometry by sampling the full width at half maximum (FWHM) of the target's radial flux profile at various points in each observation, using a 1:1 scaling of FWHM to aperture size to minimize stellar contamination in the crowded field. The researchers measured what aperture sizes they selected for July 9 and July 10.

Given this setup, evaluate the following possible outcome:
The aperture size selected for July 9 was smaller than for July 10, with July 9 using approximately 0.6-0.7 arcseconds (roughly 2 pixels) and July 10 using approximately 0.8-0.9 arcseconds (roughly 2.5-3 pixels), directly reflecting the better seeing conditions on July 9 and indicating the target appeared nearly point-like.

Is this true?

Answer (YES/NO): NO